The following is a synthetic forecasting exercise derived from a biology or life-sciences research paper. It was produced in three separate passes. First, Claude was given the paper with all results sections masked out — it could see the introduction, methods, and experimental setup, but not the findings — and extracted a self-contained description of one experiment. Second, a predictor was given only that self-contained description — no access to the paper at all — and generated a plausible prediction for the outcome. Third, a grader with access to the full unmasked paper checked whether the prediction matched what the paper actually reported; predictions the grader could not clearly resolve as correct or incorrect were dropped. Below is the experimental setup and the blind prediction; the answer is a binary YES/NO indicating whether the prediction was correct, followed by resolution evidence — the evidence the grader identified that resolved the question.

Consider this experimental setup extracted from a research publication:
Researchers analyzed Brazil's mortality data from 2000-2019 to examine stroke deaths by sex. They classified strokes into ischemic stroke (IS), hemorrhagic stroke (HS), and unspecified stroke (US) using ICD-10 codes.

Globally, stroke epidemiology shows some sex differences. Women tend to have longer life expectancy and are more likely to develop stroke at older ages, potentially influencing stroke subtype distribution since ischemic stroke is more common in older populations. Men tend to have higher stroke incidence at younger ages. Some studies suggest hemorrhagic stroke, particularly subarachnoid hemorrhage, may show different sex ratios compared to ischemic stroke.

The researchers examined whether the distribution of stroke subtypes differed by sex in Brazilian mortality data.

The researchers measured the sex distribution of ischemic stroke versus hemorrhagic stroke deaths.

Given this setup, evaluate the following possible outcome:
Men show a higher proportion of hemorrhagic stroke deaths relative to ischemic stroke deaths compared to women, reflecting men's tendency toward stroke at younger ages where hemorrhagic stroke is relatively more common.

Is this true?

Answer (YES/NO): YES